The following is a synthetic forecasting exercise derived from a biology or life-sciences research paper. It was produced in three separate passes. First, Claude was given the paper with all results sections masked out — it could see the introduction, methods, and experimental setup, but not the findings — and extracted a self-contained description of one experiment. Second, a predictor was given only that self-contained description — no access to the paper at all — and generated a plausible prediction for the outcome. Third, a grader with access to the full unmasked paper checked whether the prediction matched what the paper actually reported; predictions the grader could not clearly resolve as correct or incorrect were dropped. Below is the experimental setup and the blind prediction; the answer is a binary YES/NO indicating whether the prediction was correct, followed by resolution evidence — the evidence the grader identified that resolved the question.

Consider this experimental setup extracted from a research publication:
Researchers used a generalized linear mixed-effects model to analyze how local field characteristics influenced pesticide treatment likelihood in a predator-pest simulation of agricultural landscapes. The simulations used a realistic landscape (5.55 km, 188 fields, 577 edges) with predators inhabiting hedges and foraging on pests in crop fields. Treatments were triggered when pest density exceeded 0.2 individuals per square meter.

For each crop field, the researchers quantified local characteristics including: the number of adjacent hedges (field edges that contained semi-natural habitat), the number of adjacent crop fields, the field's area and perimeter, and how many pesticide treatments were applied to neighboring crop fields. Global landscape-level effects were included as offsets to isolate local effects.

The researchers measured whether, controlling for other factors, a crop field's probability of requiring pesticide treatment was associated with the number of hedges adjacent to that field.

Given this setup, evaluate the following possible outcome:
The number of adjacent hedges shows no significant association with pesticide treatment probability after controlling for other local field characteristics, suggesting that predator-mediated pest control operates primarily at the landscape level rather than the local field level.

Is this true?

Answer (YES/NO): NO